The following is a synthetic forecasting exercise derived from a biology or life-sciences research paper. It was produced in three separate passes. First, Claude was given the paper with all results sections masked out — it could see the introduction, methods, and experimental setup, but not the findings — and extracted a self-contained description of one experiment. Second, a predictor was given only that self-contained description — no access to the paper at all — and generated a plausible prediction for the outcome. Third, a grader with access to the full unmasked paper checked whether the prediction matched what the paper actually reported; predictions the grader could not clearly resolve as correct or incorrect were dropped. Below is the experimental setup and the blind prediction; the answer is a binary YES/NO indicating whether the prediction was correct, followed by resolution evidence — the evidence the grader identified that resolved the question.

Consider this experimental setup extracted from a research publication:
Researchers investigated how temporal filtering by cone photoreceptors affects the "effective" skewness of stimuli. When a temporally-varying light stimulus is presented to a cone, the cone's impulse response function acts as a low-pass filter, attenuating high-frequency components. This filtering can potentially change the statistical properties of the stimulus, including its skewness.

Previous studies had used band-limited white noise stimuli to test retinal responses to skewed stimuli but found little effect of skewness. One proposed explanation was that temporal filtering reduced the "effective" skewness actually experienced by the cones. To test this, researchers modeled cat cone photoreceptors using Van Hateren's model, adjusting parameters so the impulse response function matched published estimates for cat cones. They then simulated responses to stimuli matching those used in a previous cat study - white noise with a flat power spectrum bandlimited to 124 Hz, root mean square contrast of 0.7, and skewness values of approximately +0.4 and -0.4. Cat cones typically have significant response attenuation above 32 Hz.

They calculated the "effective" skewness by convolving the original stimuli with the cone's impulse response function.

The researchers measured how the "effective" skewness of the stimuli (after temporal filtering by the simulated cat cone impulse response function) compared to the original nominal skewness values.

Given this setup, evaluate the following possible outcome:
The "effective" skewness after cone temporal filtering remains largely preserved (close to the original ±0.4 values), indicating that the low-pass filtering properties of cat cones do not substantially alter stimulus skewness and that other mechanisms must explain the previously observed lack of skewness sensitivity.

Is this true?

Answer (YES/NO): NO